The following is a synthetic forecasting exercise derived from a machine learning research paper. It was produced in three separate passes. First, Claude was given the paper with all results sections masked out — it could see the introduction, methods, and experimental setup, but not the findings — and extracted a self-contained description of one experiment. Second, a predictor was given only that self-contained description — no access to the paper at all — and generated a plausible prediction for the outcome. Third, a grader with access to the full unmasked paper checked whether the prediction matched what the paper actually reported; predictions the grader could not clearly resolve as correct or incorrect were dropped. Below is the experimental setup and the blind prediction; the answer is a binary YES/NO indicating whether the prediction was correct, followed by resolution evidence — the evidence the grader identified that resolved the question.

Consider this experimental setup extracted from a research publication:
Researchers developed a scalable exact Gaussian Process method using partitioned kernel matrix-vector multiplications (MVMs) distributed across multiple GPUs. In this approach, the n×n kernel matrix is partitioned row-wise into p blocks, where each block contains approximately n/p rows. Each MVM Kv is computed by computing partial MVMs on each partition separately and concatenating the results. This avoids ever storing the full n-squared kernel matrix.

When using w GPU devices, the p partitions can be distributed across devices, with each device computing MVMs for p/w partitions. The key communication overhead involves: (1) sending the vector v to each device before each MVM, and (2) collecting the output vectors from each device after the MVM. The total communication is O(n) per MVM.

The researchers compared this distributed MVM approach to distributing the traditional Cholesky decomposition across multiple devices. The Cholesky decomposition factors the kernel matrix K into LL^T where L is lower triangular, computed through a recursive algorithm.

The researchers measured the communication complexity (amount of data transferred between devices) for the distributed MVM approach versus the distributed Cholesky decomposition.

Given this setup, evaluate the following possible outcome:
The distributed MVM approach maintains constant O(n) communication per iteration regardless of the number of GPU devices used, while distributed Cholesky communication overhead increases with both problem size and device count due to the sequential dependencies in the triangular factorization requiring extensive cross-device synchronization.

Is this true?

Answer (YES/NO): NO